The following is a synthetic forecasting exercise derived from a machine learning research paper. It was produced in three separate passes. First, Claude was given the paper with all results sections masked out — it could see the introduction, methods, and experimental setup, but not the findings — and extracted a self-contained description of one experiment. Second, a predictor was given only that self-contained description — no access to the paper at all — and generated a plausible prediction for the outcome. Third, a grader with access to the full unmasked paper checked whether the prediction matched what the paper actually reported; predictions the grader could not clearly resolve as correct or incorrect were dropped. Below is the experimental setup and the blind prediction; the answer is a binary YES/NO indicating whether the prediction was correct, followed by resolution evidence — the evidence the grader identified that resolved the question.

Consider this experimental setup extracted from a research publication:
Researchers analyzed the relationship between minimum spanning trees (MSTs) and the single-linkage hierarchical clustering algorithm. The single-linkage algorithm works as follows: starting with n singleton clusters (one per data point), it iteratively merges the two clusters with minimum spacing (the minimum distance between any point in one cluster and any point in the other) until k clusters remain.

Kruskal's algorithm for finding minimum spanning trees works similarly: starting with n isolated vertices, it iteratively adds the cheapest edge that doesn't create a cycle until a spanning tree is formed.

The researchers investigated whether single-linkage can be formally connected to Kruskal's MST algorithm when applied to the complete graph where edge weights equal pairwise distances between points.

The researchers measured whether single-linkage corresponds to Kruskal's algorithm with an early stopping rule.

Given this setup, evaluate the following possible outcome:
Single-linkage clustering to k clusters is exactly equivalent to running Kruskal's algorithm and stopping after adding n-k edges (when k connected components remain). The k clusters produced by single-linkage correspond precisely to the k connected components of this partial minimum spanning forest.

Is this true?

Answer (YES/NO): YES